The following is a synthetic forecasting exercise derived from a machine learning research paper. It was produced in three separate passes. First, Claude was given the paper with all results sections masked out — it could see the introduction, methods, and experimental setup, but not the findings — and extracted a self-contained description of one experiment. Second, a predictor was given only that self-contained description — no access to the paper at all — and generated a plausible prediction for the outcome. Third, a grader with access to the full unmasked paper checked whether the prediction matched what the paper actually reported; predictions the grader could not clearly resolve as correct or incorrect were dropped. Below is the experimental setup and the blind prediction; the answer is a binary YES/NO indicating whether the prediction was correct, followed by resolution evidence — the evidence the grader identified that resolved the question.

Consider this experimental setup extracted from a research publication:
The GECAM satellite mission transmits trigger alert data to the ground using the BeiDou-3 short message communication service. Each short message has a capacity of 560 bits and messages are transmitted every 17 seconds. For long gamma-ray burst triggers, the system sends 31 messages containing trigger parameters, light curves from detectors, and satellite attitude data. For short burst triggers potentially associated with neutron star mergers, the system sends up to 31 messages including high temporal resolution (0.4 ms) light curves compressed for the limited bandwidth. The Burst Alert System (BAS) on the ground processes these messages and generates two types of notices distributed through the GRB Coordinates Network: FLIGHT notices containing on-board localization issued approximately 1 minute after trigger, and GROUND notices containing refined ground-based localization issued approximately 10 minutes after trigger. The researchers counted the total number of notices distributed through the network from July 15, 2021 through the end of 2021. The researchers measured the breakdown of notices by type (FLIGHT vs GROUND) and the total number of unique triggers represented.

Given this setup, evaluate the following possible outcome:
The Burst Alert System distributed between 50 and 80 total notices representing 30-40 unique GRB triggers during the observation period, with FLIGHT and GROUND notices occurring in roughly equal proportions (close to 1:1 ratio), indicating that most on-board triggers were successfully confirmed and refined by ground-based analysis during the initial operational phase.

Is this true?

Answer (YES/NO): NO